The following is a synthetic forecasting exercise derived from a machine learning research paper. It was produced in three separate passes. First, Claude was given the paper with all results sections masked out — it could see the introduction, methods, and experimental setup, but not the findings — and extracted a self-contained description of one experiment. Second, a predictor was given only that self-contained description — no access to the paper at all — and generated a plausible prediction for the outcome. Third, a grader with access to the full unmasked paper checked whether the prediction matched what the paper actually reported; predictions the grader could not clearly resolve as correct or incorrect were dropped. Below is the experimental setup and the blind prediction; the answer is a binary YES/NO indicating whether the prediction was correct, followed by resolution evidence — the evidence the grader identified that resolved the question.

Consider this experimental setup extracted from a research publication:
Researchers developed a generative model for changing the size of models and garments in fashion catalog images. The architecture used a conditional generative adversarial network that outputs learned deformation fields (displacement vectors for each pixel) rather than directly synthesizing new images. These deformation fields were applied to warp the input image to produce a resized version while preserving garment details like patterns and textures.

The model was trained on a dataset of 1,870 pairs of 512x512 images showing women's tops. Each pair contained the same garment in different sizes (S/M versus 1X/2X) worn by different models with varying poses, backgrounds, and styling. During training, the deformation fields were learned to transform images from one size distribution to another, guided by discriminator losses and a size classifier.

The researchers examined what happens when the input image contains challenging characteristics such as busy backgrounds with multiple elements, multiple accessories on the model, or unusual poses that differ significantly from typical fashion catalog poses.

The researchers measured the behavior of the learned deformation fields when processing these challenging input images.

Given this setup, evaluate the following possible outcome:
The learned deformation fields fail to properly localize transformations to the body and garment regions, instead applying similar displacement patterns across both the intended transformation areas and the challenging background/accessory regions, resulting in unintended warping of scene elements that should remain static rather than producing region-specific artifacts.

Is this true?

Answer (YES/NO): NO